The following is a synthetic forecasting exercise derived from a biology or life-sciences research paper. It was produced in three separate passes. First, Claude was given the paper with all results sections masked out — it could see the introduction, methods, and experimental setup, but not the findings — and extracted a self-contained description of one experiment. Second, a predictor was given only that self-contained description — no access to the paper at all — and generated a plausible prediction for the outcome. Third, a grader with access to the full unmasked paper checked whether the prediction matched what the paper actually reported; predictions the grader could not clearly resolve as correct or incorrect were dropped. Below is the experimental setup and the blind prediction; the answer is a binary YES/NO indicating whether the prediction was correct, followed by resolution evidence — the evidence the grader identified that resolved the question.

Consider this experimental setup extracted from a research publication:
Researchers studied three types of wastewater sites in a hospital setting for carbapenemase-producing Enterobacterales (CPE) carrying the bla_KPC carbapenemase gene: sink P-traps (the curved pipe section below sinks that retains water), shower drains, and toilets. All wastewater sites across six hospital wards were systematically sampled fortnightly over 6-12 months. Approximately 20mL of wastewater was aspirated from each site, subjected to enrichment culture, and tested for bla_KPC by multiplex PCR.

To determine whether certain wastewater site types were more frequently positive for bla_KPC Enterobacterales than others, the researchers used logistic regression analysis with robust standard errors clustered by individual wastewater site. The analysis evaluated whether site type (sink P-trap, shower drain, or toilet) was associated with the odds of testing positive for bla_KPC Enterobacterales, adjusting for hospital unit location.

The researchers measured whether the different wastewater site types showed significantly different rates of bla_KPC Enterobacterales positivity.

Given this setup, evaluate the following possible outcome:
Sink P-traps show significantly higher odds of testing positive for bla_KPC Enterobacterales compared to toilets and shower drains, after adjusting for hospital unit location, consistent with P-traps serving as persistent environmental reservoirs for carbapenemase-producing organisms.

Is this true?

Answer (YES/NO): NO